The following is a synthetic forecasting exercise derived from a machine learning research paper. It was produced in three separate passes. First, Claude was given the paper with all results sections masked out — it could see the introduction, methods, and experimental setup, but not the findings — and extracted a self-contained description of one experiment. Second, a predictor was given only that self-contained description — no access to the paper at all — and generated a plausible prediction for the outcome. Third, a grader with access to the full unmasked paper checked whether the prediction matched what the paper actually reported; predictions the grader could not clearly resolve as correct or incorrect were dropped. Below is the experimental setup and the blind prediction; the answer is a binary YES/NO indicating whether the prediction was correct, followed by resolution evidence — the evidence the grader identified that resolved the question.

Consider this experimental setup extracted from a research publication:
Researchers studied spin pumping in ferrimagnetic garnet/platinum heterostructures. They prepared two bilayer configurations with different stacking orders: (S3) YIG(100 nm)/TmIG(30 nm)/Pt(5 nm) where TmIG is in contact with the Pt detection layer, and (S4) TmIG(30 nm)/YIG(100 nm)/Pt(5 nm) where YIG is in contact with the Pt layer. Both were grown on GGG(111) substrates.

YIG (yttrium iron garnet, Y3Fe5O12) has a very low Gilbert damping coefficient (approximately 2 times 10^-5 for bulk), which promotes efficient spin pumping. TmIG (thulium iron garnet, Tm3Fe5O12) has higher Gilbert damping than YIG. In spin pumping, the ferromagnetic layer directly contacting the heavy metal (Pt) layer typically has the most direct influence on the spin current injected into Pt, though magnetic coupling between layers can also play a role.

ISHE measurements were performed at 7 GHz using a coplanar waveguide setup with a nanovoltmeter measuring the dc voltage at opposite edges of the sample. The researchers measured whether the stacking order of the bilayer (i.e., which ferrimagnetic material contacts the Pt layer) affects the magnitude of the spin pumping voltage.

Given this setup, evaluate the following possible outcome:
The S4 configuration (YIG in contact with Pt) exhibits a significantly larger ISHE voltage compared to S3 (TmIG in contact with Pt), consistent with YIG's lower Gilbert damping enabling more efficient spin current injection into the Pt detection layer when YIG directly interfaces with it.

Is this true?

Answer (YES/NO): YES